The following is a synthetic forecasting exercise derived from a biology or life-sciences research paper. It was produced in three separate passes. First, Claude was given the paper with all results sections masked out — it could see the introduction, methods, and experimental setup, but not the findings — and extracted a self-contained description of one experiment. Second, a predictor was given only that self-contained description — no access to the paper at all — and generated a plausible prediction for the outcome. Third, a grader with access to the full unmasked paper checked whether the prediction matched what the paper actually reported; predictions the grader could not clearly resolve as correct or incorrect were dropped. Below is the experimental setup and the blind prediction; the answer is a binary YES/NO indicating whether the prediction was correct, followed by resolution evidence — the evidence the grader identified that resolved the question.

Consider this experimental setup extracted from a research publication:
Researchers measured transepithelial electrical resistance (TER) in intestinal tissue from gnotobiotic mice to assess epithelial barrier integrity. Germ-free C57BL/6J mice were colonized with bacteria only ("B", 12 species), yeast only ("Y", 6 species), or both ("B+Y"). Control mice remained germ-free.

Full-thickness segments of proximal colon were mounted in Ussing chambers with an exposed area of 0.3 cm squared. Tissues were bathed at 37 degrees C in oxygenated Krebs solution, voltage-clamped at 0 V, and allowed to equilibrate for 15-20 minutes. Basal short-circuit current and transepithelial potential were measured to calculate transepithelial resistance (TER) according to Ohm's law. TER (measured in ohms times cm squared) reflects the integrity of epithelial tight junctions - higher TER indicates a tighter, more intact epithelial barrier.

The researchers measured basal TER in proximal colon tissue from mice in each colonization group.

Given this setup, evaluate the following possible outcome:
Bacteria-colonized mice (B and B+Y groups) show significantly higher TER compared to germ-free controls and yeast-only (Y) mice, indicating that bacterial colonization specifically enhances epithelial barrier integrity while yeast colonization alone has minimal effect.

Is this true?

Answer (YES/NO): NO